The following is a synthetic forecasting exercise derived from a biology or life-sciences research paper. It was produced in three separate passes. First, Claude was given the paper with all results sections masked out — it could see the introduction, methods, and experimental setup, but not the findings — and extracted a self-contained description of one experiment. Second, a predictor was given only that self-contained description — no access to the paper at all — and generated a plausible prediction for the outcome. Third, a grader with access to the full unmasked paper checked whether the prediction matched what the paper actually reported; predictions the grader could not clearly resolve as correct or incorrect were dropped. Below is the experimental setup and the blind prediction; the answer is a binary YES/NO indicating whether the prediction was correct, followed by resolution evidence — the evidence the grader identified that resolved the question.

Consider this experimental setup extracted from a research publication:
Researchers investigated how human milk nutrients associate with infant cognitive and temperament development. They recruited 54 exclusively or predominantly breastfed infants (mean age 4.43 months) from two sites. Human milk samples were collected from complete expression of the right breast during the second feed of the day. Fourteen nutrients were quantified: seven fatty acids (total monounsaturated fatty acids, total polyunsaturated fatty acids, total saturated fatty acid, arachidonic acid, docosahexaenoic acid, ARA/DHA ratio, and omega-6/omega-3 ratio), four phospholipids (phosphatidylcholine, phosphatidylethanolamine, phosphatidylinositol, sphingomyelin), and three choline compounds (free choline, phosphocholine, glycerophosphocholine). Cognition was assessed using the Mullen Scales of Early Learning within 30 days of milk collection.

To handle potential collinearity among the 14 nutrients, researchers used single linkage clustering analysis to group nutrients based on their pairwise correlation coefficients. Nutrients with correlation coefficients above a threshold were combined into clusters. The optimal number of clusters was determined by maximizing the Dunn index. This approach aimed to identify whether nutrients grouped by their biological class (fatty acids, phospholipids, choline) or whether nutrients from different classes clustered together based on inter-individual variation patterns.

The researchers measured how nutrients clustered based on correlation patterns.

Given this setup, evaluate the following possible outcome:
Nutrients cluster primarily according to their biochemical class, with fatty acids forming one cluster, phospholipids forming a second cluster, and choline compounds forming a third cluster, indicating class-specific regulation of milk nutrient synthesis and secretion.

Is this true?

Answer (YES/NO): NO